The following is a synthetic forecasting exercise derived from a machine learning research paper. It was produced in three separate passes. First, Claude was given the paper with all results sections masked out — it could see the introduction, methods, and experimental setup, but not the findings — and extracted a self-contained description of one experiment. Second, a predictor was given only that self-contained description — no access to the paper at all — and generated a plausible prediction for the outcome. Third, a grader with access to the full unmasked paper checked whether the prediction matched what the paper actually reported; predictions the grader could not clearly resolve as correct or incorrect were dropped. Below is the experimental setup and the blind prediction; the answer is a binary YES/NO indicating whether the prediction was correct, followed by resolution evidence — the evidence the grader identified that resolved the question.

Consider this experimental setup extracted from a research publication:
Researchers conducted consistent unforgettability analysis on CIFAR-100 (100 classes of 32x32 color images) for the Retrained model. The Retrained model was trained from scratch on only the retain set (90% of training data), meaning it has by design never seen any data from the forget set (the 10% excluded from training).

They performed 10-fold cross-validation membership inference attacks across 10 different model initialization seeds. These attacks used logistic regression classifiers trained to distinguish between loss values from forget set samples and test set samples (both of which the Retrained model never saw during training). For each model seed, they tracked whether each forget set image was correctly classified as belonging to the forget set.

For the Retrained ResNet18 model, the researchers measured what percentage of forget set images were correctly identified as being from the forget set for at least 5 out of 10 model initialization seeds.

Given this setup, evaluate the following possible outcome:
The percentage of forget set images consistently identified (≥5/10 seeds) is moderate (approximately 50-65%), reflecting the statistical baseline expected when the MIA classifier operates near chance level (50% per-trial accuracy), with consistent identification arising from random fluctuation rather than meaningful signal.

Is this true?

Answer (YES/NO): YES